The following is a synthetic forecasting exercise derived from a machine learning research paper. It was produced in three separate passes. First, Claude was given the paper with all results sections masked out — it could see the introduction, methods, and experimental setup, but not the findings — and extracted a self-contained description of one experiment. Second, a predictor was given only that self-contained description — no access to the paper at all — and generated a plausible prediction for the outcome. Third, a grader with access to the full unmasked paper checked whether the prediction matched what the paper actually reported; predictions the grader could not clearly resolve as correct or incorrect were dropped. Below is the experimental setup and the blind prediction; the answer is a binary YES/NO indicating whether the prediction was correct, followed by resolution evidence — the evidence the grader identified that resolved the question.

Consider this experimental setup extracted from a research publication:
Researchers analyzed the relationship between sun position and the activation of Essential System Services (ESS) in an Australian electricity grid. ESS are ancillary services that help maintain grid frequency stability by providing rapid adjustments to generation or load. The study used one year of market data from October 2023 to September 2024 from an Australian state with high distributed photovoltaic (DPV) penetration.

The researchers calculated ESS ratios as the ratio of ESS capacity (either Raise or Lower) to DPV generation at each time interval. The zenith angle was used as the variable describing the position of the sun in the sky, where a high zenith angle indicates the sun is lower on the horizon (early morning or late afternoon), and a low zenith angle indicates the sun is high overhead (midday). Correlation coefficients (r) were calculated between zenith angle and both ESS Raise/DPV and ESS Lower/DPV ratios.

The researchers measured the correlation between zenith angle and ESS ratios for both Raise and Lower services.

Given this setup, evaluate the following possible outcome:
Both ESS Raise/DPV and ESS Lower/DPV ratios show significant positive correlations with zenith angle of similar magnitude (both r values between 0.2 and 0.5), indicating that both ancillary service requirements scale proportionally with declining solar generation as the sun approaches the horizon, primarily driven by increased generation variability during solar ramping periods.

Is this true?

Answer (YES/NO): NO